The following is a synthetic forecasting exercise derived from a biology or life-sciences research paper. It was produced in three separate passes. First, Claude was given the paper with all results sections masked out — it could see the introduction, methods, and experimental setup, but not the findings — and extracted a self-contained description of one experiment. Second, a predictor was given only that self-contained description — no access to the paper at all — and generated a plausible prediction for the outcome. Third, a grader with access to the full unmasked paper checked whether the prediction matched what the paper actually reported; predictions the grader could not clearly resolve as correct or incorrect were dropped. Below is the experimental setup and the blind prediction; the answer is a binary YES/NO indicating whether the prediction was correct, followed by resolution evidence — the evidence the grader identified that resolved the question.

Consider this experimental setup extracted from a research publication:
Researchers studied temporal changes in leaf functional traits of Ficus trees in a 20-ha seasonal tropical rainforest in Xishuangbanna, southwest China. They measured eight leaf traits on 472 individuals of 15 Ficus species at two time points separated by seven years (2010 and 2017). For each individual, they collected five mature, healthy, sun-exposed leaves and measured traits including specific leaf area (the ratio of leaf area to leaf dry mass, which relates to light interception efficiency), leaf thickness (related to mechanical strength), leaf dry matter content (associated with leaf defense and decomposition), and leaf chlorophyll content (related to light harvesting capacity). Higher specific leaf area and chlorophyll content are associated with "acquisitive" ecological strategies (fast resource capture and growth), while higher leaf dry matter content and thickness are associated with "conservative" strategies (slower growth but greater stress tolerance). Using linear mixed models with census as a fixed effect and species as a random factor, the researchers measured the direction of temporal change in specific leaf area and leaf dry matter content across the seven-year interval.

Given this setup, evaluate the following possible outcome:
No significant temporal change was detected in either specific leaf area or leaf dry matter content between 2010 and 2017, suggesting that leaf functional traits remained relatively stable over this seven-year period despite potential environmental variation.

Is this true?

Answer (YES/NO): NO